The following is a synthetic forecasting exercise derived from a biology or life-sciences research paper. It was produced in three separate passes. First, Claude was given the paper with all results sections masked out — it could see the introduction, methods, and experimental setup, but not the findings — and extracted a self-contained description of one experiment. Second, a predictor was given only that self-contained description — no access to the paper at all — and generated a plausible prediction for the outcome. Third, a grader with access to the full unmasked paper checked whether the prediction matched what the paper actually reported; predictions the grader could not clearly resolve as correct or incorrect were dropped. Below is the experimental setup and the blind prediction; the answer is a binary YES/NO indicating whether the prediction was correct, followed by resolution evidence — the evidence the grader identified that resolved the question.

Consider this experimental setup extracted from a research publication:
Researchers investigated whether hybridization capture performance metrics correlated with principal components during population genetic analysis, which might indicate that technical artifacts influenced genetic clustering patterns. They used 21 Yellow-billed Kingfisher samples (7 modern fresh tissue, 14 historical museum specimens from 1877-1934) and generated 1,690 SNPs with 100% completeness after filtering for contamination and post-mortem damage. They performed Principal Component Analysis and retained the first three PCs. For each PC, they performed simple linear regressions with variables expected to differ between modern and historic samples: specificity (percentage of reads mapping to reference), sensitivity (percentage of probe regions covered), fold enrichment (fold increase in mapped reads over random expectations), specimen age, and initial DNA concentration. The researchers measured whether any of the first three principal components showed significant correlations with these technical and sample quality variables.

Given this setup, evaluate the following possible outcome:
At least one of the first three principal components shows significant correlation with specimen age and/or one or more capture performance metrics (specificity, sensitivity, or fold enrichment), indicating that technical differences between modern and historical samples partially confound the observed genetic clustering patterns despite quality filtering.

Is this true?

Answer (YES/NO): YES